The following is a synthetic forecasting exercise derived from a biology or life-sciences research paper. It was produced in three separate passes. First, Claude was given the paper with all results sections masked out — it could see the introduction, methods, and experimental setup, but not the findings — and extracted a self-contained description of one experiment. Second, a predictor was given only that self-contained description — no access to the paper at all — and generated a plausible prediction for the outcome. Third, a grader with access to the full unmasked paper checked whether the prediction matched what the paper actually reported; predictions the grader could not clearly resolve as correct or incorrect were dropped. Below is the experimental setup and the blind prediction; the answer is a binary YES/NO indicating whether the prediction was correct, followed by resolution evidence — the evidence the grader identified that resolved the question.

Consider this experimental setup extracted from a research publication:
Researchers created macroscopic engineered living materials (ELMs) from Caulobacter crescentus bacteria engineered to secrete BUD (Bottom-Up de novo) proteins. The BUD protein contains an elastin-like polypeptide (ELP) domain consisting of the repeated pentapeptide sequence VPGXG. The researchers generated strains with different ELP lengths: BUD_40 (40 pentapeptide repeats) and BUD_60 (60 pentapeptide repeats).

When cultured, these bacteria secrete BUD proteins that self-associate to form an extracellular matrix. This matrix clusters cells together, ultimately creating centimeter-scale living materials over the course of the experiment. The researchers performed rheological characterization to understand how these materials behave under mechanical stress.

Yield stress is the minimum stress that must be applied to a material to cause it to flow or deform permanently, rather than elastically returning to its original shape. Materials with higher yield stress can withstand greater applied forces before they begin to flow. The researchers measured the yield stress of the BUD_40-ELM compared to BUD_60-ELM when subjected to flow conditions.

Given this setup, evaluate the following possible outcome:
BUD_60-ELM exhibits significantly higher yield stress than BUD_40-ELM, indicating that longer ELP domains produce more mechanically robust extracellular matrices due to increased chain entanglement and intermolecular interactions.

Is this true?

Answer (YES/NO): NO